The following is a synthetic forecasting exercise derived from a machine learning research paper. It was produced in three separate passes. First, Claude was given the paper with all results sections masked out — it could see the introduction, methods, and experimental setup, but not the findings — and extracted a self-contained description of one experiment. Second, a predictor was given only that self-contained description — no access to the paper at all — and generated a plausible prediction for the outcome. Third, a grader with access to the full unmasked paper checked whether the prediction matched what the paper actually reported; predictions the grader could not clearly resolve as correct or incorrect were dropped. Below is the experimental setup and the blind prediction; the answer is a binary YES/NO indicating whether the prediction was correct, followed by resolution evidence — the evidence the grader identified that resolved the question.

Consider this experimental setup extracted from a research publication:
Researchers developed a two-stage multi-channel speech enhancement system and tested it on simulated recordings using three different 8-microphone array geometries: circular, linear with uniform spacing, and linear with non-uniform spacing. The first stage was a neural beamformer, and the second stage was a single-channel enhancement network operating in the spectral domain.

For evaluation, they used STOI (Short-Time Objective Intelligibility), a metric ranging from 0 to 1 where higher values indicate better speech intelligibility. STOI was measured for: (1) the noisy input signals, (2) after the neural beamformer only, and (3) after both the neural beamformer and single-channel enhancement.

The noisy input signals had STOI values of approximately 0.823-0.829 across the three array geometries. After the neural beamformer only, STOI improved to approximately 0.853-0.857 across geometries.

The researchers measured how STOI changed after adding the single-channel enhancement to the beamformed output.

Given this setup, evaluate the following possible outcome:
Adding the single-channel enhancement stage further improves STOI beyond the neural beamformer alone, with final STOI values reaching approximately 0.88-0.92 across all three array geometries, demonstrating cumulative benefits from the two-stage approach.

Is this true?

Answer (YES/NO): NO